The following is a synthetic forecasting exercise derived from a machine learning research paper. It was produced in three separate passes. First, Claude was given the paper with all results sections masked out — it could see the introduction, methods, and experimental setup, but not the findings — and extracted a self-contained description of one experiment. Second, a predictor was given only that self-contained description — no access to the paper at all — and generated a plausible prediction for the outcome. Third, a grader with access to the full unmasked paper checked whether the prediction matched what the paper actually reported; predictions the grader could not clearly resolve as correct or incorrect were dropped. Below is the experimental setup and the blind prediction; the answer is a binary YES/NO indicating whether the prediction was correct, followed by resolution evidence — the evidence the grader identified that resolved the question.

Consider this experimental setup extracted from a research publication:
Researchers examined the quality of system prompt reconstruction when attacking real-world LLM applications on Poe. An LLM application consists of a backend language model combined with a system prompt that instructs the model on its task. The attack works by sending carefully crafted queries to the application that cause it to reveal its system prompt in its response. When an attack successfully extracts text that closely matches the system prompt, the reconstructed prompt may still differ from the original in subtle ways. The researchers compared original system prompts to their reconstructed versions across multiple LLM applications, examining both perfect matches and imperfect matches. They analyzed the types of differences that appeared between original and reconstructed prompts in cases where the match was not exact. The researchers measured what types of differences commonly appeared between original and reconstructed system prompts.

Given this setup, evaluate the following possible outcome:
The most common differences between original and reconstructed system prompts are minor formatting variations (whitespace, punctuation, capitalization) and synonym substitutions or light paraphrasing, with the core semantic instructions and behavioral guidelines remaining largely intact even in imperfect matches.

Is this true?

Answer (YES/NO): NO